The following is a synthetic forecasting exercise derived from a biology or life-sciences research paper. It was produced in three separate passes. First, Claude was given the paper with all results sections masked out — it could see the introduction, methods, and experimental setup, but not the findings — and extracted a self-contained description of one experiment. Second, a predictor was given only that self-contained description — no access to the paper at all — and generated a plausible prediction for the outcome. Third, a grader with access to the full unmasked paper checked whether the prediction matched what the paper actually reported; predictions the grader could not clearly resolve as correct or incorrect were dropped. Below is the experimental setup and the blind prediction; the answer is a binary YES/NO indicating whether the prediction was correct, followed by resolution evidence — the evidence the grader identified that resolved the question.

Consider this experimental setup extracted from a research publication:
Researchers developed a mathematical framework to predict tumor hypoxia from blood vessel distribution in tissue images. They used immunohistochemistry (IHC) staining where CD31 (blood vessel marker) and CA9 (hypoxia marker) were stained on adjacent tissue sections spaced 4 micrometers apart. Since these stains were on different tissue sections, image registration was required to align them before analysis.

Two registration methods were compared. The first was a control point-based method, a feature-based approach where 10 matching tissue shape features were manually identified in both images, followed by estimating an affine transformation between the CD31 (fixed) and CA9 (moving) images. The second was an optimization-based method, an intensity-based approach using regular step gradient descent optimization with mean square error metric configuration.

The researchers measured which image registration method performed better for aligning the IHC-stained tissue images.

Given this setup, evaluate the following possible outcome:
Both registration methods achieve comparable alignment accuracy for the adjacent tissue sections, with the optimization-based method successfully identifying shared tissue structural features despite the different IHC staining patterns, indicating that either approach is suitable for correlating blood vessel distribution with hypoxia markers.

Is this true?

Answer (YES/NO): NO